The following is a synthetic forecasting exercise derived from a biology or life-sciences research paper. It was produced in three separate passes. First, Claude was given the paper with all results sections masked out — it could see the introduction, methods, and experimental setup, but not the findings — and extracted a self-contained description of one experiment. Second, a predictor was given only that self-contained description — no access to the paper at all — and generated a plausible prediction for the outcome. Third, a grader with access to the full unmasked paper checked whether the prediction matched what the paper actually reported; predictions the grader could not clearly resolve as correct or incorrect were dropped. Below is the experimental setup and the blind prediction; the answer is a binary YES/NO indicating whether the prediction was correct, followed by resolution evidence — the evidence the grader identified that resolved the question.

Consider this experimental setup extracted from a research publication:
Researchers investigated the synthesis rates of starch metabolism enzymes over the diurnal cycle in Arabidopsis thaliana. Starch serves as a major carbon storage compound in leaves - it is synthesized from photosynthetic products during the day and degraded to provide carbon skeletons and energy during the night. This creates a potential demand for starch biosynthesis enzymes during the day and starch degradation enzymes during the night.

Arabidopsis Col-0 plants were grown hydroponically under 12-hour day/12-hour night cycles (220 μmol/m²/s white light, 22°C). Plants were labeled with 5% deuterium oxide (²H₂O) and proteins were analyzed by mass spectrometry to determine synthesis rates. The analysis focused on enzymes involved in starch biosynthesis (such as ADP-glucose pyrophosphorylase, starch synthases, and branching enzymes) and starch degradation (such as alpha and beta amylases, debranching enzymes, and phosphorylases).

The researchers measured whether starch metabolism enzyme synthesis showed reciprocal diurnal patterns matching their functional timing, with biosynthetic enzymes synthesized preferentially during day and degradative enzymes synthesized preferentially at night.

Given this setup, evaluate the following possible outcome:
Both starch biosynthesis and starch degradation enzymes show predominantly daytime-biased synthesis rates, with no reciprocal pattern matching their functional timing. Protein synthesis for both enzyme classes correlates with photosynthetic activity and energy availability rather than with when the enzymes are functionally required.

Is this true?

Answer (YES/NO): NO